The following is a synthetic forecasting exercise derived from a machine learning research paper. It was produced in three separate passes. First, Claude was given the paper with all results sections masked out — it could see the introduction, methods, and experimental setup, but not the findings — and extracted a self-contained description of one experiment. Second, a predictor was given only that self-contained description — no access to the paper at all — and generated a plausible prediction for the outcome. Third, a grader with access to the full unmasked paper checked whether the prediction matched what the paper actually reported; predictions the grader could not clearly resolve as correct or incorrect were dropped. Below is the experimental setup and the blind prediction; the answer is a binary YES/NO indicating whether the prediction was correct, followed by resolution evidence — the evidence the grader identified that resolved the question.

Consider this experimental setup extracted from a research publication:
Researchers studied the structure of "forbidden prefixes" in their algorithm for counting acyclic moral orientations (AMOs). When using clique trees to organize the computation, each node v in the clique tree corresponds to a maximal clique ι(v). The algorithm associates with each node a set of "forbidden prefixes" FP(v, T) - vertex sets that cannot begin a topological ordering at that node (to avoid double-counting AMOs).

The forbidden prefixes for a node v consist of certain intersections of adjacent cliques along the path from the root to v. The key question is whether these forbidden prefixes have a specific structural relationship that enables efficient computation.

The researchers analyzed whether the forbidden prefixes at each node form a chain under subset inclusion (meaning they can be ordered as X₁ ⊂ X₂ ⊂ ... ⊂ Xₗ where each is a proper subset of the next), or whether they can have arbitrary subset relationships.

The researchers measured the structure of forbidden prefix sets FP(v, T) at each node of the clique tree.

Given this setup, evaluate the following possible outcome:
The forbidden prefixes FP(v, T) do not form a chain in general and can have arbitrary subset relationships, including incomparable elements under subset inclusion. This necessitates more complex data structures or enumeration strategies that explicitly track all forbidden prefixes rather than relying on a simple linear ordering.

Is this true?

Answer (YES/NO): NO